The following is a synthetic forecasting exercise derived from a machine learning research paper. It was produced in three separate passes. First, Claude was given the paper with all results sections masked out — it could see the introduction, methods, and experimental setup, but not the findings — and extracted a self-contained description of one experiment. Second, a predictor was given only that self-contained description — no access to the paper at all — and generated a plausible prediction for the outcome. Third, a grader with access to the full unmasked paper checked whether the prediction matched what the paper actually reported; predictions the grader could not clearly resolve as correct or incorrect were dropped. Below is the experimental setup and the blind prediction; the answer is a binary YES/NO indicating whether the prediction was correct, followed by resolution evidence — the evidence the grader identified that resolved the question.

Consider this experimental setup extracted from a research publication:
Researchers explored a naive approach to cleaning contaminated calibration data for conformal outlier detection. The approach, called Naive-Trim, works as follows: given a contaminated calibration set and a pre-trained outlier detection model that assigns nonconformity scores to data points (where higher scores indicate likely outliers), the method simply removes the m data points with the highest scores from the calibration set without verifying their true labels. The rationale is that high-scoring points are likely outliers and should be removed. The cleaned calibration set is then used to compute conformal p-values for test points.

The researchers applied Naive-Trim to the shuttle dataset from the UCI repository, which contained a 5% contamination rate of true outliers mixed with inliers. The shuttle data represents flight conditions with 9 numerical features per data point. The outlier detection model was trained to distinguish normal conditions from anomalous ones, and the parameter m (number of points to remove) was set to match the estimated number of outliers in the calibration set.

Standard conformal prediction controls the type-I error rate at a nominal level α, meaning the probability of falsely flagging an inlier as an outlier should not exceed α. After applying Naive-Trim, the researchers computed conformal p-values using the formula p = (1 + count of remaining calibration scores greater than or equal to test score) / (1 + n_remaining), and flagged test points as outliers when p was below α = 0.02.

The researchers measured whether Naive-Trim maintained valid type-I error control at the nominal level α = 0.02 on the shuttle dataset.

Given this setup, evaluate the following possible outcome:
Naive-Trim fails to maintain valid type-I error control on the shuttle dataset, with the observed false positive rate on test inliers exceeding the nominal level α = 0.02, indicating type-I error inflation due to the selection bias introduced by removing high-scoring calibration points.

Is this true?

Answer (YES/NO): YES